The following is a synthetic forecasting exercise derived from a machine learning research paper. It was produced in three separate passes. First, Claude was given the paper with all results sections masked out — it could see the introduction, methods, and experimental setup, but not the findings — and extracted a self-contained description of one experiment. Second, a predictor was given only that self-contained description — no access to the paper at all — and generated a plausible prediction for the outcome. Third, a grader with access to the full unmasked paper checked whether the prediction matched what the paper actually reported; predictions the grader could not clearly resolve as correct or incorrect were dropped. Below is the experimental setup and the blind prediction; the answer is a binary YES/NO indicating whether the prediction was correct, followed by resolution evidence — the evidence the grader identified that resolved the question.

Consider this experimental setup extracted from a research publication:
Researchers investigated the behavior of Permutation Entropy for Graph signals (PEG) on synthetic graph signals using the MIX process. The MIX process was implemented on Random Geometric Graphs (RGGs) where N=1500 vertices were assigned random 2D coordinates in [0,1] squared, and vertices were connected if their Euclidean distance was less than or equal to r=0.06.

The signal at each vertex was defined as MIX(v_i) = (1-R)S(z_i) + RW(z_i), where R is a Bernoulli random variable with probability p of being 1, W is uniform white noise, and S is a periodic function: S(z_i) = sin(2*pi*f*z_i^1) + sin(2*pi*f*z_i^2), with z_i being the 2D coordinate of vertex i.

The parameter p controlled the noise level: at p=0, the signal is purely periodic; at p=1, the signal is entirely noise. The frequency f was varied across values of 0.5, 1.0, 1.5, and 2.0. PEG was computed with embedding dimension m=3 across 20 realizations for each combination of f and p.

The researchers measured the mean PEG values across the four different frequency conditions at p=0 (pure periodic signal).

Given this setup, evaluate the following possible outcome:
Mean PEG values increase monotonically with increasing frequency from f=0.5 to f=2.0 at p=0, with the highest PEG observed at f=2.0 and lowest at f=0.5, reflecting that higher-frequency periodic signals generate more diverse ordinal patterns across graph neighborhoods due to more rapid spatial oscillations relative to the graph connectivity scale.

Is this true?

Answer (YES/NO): NO